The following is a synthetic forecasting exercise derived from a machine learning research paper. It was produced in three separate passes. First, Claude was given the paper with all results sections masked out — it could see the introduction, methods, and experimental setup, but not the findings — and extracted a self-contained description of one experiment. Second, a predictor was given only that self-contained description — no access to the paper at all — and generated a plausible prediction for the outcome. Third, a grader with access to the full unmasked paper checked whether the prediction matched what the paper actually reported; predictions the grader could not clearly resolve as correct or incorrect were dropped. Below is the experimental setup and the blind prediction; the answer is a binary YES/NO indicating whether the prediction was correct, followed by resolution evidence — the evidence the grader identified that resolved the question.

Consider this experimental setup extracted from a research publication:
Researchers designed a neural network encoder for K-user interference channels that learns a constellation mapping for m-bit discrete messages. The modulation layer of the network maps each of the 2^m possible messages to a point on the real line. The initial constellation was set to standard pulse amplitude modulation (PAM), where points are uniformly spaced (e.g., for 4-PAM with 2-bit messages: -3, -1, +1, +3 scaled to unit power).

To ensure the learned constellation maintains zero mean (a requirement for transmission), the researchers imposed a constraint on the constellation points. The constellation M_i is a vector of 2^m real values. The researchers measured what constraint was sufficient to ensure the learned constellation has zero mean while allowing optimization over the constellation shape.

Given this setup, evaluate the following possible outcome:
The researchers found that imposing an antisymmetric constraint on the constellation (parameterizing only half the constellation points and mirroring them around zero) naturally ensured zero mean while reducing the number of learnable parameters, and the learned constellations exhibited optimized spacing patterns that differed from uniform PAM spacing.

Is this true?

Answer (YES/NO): YES